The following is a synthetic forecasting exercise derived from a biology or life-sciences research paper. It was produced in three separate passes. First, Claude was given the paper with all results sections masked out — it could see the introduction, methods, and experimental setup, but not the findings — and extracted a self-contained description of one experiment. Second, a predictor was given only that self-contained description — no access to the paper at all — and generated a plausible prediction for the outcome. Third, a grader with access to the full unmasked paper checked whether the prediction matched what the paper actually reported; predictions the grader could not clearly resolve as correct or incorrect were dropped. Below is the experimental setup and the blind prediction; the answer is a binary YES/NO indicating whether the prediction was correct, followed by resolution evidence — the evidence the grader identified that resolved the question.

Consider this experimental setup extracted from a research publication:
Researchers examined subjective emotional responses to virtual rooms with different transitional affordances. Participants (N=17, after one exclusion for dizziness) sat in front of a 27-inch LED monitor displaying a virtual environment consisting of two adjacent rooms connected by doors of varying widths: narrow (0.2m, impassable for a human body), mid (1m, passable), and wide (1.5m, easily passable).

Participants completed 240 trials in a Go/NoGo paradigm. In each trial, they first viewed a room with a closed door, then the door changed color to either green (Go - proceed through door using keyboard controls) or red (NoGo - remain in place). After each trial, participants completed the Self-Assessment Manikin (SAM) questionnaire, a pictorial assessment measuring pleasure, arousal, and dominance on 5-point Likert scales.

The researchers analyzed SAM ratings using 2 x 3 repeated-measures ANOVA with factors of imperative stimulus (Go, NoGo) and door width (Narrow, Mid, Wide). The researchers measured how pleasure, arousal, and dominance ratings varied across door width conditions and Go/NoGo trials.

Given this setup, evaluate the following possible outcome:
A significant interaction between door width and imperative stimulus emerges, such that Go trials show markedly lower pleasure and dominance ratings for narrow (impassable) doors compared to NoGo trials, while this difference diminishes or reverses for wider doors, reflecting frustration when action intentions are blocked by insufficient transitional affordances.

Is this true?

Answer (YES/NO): YES